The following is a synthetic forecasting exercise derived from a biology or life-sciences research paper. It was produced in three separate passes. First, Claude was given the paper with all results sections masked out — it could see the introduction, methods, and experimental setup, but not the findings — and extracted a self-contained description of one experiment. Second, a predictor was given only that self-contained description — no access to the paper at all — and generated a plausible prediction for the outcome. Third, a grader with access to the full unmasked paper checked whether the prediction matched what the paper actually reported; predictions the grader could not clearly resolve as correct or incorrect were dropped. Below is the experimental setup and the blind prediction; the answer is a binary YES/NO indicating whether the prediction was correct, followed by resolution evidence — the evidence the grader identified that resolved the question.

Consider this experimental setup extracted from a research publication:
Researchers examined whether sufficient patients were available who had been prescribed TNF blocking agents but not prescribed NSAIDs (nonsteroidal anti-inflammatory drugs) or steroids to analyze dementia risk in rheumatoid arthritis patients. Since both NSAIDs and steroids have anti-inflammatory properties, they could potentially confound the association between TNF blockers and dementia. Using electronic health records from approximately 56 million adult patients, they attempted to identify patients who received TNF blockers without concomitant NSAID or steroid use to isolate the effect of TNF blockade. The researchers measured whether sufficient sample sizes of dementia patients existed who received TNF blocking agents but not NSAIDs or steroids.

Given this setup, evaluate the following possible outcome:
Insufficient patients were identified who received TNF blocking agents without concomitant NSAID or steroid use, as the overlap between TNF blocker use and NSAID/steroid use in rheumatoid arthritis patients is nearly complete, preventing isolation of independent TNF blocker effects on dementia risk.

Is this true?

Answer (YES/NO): YES